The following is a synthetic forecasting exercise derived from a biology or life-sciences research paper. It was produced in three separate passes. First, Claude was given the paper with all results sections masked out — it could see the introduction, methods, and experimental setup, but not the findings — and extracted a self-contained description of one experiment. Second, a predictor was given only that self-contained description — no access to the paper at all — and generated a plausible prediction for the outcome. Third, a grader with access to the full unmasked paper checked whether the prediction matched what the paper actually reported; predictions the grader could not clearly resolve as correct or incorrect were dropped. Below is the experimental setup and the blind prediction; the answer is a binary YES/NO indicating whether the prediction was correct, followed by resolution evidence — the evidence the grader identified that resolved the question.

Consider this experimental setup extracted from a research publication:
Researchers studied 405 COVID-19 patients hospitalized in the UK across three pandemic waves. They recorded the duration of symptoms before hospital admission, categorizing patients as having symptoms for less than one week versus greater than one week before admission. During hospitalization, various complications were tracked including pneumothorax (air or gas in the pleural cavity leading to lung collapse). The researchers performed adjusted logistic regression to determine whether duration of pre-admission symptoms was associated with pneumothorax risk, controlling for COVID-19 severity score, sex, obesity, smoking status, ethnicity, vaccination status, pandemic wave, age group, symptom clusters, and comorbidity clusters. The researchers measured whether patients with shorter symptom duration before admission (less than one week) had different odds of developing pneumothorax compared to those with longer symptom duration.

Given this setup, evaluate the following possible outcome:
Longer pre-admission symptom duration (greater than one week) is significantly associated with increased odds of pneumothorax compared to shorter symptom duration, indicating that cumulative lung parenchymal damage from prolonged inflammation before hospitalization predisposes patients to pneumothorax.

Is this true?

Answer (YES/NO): NO